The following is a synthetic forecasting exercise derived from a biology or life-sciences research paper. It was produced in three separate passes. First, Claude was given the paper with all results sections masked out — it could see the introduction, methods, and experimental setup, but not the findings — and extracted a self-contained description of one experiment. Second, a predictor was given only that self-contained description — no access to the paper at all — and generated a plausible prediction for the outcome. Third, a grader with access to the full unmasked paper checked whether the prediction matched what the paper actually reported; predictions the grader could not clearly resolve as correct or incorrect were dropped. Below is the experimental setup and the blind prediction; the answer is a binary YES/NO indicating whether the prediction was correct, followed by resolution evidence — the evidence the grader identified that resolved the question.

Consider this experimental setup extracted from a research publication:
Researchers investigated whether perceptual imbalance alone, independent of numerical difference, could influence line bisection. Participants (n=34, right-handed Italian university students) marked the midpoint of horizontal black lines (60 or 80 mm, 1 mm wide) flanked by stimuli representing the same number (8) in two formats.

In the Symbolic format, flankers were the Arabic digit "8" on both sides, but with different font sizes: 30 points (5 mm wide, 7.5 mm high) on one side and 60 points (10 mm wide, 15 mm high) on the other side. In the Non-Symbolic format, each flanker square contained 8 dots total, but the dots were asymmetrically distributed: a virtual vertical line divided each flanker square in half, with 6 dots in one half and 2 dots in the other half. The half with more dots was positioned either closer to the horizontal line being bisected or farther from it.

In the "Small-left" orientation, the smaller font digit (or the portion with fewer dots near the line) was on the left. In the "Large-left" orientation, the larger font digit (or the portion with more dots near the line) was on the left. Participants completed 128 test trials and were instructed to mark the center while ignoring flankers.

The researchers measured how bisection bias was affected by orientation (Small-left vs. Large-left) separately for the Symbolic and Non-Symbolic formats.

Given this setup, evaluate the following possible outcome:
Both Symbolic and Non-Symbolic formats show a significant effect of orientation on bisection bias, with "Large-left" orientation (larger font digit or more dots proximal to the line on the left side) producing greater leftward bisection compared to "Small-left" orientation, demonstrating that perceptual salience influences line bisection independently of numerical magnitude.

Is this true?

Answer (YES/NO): NO